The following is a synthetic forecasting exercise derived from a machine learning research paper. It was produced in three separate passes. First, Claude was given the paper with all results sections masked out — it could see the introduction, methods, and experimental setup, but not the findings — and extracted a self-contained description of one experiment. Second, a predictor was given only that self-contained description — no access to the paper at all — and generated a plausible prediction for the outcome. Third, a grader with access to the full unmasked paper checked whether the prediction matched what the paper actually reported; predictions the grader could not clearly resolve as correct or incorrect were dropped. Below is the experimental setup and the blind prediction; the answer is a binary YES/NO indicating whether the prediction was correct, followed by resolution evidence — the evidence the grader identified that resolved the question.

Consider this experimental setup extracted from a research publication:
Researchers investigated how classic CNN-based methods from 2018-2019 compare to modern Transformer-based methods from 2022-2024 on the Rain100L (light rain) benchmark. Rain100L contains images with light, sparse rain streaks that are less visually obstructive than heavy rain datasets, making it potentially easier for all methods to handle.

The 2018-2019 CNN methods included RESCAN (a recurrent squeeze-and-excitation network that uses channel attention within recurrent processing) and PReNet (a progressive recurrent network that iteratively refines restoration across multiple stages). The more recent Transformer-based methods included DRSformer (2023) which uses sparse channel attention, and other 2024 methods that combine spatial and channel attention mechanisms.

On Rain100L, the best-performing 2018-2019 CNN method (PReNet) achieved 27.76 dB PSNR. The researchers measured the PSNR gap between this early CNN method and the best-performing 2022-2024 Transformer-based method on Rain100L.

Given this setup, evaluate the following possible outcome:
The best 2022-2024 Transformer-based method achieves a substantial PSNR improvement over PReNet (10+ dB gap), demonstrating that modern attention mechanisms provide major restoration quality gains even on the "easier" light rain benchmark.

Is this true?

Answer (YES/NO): NO